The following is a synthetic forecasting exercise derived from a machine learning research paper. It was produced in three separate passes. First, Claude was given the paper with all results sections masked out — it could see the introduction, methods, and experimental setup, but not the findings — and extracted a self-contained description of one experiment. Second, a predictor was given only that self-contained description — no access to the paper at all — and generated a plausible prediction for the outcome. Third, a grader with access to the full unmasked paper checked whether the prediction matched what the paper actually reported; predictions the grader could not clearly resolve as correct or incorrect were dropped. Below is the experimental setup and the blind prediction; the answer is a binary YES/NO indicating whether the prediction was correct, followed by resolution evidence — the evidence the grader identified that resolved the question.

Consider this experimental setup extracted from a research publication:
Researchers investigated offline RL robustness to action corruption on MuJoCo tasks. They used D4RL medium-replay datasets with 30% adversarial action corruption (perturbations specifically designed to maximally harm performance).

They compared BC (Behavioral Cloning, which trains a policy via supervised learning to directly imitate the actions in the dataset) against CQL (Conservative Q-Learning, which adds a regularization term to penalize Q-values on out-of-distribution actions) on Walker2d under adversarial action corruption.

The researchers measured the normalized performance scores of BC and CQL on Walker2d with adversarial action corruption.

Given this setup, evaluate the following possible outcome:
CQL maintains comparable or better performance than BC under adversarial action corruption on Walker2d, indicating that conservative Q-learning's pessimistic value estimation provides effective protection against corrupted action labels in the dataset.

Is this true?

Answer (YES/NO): YES